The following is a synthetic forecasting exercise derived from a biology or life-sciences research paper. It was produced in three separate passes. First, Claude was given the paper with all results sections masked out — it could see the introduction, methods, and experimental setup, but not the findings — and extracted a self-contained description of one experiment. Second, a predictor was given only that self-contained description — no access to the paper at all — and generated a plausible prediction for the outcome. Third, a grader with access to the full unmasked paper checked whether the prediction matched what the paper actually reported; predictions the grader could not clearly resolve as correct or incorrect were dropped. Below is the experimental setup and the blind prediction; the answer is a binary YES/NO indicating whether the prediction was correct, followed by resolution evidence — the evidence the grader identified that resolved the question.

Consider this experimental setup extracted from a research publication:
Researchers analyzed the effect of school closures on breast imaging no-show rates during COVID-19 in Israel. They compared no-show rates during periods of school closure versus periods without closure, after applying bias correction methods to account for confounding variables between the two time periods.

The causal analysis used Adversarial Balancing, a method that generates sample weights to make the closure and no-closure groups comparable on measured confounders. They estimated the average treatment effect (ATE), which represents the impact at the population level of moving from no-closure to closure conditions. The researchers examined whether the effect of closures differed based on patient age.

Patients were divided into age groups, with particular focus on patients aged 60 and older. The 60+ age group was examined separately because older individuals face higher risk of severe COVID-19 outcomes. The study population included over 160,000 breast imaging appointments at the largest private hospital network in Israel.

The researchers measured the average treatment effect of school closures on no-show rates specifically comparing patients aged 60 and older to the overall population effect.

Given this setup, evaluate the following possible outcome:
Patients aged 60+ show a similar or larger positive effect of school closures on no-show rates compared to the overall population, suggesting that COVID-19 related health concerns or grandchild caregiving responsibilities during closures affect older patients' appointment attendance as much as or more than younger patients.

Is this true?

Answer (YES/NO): YES